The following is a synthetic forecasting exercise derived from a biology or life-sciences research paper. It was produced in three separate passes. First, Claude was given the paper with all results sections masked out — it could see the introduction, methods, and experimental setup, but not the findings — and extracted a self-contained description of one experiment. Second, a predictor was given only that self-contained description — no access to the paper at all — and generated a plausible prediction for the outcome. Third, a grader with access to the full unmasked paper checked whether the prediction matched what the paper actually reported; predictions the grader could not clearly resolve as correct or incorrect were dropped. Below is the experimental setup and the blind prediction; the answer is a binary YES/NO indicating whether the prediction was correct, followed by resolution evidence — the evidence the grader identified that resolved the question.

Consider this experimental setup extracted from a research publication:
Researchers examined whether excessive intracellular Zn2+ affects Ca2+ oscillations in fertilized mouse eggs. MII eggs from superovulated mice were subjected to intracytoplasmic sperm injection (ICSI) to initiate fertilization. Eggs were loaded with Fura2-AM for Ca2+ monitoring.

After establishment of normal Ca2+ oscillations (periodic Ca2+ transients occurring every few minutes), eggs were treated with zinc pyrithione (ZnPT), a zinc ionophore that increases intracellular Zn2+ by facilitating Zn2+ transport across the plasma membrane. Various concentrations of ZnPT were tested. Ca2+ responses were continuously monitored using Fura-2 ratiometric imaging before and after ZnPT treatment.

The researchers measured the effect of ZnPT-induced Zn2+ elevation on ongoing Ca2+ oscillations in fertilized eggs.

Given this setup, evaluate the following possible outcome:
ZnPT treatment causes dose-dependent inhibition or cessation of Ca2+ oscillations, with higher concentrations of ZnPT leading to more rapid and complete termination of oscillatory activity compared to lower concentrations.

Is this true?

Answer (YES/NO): NO